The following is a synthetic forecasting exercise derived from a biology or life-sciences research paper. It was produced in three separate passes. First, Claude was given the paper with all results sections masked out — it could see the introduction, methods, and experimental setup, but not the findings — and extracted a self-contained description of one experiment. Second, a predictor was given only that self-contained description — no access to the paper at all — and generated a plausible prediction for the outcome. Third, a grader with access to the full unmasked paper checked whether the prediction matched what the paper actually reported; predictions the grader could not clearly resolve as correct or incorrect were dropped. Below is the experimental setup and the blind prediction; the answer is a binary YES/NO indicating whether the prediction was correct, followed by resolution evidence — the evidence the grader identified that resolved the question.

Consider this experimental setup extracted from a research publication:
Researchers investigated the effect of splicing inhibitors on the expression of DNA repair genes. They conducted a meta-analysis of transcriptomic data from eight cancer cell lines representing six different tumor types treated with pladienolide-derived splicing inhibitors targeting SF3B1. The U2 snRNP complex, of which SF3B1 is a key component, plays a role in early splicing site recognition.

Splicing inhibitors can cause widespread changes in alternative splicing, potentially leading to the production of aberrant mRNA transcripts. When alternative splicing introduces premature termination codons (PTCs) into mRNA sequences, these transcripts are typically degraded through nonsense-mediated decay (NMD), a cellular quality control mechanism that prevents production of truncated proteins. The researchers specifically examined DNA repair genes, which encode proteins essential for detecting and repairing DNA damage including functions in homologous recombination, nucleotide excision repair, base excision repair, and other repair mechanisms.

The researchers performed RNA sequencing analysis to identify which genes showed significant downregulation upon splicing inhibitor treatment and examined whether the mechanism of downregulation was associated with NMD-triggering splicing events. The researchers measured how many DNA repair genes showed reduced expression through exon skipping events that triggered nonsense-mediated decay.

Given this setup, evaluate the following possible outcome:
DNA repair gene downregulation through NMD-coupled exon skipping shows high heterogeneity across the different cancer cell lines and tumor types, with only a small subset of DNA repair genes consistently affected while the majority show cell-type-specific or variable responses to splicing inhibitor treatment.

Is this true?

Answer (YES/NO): NO